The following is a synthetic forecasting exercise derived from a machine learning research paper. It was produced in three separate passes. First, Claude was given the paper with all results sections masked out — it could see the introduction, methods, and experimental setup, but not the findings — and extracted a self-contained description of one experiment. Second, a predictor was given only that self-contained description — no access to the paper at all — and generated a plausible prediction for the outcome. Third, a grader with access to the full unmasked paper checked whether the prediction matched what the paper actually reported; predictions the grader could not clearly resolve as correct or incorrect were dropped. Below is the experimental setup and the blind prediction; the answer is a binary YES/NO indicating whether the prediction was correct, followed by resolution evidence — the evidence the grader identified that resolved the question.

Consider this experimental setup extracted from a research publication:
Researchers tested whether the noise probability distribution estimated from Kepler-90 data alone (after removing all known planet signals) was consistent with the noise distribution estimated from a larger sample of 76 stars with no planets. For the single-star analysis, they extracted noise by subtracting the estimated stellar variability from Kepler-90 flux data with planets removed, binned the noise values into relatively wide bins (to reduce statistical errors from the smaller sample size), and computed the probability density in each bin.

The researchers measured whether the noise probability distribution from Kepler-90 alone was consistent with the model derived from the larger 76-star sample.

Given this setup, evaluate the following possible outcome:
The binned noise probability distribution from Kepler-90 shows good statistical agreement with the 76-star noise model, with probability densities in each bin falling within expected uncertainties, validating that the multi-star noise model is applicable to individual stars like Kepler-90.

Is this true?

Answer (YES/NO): YES